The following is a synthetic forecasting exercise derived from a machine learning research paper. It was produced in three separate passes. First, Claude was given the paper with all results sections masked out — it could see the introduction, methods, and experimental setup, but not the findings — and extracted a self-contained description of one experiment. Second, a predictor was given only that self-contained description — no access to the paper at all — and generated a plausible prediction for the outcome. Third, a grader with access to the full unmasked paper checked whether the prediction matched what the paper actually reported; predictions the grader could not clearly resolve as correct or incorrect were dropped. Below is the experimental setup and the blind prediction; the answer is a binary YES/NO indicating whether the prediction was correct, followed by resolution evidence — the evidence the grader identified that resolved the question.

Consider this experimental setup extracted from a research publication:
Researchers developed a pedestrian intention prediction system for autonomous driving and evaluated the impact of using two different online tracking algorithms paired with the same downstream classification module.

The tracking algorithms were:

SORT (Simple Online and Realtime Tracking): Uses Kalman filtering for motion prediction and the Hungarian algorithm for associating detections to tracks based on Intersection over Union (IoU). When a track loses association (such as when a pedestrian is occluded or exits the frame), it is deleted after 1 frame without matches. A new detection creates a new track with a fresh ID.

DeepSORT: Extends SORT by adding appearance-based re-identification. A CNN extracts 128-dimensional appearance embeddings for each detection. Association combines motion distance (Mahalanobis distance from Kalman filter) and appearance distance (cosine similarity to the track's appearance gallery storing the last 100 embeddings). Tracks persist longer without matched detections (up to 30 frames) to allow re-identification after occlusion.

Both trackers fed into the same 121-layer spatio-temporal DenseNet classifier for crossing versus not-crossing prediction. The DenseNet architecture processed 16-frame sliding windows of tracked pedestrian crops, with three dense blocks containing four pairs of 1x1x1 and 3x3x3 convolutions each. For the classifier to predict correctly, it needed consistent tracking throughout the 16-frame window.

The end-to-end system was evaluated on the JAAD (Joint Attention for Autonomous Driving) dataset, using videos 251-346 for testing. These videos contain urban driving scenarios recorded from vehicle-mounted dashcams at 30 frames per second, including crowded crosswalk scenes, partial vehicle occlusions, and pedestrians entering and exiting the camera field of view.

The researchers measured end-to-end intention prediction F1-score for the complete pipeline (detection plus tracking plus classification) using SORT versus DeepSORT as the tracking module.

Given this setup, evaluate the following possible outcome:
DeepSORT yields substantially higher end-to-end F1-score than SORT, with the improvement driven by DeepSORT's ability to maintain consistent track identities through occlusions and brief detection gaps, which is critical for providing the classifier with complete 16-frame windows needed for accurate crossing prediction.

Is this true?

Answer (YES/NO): NO